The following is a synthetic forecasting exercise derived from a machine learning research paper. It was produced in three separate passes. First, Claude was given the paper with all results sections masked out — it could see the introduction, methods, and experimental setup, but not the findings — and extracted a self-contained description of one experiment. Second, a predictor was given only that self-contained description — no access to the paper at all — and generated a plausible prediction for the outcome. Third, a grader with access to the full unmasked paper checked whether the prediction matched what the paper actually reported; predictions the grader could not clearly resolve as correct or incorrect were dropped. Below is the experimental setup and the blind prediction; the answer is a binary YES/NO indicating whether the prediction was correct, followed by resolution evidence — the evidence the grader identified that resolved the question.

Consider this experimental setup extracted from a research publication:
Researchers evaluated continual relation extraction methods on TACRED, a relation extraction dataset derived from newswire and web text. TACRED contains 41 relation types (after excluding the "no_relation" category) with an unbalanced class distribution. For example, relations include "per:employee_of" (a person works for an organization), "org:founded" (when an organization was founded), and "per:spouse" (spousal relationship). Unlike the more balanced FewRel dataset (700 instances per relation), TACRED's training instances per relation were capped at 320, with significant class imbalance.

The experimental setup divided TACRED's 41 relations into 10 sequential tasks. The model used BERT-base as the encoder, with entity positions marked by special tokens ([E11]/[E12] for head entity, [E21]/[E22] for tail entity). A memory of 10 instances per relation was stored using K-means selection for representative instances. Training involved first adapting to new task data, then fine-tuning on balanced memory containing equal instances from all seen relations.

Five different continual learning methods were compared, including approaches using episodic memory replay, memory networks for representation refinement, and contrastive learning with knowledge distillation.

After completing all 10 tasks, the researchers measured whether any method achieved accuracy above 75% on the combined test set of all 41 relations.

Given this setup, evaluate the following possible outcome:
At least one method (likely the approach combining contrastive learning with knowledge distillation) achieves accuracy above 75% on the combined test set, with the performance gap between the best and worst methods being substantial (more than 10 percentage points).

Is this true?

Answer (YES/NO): YES